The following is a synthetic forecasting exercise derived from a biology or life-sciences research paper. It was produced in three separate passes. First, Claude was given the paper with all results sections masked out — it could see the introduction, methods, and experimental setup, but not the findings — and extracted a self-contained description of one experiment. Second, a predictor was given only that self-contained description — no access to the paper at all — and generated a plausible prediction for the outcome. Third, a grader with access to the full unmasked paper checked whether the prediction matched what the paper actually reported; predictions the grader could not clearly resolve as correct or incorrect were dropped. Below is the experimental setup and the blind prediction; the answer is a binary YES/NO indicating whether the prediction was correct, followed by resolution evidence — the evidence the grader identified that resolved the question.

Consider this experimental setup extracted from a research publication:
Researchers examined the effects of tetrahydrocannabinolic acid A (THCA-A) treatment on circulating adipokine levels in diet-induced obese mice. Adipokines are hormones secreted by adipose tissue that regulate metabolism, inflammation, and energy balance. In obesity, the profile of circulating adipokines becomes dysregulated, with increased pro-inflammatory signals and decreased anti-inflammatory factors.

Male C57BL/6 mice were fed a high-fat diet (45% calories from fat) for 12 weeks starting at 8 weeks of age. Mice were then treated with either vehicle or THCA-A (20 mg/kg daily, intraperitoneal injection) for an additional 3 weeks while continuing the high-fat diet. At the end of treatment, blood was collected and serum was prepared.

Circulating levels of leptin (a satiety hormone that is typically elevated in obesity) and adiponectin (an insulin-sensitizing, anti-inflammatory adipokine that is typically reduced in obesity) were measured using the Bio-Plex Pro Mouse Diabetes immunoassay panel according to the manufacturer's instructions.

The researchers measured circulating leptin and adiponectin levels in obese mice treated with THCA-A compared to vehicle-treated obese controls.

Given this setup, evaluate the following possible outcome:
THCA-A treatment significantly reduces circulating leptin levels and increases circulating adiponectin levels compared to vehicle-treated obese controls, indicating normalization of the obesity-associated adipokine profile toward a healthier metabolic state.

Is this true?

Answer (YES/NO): YES